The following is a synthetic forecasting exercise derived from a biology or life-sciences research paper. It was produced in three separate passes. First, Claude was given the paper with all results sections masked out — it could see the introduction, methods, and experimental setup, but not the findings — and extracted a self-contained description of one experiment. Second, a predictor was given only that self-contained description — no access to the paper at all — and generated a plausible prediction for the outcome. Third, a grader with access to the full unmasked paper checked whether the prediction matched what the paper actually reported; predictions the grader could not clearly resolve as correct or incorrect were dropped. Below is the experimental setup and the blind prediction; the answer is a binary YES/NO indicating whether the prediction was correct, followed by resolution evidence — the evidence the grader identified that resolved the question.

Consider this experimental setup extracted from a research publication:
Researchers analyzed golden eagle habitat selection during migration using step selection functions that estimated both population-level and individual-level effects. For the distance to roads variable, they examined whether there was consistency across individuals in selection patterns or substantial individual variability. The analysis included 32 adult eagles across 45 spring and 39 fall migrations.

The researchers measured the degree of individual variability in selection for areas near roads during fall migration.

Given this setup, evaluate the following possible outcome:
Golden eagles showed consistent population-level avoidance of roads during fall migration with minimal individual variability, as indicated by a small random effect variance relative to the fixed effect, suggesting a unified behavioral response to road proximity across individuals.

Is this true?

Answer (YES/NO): NO